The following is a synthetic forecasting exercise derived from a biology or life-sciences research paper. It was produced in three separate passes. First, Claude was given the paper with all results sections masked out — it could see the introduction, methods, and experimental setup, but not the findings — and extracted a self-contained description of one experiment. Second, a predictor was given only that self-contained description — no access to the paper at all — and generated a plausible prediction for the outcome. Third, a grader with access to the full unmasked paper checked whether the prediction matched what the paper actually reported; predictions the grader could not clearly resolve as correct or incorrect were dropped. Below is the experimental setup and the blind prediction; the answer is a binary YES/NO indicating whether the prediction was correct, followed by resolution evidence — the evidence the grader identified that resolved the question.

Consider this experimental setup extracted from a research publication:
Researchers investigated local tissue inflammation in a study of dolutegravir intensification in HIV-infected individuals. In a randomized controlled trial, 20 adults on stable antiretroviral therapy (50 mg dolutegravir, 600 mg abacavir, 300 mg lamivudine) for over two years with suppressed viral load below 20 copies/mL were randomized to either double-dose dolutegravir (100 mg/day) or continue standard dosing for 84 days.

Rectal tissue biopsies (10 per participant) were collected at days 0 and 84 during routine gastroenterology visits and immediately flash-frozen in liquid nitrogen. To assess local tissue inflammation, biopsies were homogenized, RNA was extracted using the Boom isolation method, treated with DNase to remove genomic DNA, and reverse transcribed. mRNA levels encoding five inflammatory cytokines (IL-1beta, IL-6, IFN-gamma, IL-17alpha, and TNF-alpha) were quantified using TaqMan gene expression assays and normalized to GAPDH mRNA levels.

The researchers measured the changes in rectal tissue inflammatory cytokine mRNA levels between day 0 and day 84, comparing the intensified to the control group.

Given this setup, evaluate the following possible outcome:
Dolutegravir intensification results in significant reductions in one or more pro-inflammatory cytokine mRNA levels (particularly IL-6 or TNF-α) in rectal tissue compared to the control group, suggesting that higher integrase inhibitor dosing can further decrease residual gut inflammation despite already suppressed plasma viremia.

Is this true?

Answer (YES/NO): NO